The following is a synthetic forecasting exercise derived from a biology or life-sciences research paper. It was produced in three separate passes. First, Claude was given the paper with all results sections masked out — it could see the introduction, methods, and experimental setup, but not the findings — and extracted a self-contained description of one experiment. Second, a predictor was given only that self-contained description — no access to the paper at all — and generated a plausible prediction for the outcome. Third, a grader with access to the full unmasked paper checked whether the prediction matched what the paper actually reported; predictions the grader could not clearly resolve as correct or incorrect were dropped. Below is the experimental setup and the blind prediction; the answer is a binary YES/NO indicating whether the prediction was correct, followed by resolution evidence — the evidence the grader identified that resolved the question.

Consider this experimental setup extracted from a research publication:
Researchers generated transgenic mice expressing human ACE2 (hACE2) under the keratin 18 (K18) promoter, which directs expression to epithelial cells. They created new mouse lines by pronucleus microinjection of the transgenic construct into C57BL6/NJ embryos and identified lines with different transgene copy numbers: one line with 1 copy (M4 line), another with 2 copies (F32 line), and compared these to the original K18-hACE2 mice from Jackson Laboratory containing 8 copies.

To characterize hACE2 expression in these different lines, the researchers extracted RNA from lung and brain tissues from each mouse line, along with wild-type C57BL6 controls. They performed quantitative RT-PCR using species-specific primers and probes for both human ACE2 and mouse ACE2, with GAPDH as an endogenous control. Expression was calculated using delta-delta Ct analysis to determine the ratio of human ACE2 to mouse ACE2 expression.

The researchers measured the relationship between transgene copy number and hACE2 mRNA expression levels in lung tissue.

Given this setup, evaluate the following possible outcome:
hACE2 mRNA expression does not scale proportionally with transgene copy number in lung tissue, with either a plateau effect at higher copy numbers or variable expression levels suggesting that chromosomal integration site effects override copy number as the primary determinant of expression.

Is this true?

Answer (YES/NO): NO